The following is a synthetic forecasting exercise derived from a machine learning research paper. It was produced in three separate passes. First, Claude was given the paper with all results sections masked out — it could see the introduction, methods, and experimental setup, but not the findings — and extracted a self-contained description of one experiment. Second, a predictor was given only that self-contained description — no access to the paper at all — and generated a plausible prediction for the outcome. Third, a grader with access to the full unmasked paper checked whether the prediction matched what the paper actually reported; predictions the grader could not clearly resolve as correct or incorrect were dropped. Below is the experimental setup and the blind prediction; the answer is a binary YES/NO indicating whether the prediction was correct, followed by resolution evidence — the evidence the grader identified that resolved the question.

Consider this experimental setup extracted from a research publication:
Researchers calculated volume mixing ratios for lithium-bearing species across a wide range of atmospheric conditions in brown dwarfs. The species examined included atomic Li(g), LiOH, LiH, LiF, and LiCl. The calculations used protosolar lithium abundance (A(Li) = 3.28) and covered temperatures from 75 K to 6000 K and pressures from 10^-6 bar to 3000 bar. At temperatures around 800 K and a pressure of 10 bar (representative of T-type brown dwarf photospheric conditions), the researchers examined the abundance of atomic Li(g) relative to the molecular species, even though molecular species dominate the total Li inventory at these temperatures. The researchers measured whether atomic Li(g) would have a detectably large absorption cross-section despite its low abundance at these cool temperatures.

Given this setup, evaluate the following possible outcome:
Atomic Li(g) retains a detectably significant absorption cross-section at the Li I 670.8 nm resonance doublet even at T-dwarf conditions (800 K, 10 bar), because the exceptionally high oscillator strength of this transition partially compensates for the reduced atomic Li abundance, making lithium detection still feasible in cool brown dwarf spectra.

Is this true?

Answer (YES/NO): YES